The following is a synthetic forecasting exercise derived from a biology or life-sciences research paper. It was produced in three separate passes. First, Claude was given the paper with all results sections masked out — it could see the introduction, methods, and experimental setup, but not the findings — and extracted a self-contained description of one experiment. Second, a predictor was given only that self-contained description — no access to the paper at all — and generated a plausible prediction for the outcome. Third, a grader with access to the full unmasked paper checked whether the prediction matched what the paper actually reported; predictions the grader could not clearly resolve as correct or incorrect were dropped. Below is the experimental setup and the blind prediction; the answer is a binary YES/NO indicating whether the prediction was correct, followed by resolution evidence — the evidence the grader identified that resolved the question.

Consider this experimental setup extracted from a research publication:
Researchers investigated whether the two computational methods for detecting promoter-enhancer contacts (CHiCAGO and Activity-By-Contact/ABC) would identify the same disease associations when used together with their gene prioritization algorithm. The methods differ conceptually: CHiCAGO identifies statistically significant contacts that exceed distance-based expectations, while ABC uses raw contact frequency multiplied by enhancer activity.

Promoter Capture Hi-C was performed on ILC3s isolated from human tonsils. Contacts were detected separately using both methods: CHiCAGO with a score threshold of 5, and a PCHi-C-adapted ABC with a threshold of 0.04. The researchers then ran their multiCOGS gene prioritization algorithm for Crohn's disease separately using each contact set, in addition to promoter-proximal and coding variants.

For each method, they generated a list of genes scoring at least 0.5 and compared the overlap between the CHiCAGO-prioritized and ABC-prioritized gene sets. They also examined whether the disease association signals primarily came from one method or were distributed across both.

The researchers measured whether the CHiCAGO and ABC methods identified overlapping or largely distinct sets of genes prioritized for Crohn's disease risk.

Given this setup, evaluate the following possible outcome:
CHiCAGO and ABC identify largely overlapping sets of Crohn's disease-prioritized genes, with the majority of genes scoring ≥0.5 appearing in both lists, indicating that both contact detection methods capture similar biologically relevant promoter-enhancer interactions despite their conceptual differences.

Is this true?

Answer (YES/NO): NO